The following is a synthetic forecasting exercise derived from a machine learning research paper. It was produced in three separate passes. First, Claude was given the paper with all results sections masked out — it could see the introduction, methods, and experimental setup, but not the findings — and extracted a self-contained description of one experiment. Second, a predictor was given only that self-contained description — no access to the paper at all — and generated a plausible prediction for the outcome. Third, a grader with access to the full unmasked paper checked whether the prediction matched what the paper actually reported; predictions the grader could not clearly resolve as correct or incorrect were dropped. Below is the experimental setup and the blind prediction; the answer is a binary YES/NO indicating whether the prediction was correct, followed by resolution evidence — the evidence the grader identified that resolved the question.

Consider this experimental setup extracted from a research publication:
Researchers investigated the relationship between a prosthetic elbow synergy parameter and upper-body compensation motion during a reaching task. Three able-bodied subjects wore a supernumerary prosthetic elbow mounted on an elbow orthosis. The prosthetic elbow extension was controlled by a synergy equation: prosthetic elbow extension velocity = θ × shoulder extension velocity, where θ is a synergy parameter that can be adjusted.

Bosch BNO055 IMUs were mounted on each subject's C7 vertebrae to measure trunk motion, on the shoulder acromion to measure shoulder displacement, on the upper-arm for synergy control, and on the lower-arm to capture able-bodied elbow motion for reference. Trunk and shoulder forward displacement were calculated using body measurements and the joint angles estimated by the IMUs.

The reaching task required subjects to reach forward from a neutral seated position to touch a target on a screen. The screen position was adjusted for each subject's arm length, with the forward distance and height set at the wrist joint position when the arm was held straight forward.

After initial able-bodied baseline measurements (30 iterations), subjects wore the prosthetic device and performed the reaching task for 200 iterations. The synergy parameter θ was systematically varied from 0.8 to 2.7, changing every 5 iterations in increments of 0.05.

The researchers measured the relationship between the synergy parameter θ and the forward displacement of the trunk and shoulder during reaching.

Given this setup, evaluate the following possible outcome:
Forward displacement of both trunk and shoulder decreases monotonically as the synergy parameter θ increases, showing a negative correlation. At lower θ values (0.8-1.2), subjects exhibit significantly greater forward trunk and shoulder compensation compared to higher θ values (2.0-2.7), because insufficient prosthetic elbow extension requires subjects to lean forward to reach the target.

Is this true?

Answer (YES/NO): NO